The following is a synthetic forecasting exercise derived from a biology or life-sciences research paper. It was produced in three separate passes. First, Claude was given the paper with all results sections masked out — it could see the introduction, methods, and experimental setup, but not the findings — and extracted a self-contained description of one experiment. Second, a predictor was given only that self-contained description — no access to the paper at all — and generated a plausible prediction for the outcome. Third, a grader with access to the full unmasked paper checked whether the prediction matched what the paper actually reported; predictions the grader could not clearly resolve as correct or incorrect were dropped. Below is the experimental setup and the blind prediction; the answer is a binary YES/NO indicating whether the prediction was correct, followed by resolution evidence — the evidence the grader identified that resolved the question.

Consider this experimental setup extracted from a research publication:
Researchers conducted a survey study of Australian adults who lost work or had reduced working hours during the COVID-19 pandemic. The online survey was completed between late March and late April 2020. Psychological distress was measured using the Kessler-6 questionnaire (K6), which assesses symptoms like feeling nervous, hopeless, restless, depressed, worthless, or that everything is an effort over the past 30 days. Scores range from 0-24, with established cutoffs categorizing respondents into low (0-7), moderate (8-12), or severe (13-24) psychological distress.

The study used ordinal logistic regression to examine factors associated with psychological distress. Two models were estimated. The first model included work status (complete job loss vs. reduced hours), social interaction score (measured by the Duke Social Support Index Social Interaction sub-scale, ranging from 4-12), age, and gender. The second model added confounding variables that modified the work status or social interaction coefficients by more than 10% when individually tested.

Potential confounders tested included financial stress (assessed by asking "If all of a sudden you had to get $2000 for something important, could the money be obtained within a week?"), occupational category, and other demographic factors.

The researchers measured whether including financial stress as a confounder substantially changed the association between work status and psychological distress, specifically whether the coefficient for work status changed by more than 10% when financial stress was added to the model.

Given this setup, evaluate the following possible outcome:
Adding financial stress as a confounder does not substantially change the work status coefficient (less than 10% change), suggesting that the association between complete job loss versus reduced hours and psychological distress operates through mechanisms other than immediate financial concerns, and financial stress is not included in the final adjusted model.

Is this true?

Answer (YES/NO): NO